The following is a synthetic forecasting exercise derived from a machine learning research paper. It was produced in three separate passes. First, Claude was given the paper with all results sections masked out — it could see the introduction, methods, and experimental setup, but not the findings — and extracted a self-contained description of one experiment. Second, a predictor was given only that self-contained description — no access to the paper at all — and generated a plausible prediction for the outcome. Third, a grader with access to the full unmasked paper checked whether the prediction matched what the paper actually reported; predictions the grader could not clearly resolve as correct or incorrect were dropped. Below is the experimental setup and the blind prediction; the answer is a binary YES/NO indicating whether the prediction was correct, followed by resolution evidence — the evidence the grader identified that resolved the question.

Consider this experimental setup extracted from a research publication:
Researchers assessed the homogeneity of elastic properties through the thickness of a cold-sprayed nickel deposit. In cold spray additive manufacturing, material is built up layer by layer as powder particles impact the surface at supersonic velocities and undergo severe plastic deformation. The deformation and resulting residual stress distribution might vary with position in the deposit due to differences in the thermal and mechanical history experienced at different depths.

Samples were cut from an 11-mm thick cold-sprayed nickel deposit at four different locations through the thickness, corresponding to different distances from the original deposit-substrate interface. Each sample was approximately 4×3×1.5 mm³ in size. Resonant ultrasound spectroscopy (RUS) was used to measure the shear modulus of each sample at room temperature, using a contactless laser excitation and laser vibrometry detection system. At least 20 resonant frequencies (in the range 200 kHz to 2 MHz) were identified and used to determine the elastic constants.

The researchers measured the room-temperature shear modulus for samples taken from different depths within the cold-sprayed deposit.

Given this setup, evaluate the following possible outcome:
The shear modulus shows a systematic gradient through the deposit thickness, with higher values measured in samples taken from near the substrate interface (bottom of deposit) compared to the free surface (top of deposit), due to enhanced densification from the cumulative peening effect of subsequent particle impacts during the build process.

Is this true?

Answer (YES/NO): NO